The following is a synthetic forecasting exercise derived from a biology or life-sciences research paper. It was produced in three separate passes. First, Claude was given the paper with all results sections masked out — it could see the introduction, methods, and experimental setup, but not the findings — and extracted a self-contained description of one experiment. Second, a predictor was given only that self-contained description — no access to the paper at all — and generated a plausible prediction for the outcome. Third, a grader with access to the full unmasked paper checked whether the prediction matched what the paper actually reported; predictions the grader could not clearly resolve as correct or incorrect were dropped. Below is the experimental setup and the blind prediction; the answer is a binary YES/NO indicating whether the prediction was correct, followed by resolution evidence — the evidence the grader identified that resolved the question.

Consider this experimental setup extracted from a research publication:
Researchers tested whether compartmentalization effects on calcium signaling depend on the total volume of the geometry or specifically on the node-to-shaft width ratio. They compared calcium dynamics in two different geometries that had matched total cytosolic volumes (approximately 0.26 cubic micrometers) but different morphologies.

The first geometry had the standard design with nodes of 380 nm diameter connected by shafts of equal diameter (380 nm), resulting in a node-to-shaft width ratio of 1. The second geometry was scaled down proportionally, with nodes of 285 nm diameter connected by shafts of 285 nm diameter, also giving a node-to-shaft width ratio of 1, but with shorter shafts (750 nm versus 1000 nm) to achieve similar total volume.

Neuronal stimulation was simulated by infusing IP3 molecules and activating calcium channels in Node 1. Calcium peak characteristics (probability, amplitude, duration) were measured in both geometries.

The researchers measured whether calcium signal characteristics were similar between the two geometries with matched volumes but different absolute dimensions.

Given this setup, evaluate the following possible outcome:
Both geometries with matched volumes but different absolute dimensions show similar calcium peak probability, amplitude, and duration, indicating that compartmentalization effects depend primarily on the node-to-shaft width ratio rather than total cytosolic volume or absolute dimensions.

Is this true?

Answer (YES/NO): NO